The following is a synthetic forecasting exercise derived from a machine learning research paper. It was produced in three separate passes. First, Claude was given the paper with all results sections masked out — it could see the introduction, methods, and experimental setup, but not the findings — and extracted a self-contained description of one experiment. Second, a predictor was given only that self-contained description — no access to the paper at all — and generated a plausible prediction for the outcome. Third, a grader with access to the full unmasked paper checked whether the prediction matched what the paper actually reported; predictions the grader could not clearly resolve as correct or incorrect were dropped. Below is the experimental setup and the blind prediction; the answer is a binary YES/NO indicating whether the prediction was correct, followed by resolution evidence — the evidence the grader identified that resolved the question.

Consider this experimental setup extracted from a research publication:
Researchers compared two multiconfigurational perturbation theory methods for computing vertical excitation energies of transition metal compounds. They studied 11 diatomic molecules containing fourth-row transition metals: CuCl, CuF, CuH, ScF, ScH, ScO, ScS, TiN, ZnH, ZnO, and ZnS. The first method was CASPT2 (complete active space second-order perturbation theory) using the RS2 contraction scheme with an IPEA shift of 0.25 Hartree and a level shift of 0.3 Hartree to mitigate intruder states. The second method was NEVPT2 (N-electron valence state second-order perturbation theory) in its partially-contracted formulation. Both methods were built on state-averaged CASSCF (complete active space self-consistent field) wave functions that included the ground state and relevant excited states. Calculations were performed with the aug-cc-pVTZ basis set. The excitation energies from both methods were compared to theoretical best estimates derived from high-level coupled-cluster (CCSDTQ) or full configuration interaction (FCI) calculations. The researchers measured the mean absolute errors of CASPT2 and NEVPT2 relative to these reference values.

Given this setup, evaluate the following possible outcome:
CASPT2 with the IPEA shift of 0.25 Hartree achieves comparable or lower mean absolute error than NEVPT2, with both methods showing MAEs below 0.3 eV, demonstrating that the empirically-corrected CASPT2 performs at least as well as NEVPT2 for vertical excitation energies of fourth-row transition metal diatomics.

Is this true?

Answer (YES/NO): YES